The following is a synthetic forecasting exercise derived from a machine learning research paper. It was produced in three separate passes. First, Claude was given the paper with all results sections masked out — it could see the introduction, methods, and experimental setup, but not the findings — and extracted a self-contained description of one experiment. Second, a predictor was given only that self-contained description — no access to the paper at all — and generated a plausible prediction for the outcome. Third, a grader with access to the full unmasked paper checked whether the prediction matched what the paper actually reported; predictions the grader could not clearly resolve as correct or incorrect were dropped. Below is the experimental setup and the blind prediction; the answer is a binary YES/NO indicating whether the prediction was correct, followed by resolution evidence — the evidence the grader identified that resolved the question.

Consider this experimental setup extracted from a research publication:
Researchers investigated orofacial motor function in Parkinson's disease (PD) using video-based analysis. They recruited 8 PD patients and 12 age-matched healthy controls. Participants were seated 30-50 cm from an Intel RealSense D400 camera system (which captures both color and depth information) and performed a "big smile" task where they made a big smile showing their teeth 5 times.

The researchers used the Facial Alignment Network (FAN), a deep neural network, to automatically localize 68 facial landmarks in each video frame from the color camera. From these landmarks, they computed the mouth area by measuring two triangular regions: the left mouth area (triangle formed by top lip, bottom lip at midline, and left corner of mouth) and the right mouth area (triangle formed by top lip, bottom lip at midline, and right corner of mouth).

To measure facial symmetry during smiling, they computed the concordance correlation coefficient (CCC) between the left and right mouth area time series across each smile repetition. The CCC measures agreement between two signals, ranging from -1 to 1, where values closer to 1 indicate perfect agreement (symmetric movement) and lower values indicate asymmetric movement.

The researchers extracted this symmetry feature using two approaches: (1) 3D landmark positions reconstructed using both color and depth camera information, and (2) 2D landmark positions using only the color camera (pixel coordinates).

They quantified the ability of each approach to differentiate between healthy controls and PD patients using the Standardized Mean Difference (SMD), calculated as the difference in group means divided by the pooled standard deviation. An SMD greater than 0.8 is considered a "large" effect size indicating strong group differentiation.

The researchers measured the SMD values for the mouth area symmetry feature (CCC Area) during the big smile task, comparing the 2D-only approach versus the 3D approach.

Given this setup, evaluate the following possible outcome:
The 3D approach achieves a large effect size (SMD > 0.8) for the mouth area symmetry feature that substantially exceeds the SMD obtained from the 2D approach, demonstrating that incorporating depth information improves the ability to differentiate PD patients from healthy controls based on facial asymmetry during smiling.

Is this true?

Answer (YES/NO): NO